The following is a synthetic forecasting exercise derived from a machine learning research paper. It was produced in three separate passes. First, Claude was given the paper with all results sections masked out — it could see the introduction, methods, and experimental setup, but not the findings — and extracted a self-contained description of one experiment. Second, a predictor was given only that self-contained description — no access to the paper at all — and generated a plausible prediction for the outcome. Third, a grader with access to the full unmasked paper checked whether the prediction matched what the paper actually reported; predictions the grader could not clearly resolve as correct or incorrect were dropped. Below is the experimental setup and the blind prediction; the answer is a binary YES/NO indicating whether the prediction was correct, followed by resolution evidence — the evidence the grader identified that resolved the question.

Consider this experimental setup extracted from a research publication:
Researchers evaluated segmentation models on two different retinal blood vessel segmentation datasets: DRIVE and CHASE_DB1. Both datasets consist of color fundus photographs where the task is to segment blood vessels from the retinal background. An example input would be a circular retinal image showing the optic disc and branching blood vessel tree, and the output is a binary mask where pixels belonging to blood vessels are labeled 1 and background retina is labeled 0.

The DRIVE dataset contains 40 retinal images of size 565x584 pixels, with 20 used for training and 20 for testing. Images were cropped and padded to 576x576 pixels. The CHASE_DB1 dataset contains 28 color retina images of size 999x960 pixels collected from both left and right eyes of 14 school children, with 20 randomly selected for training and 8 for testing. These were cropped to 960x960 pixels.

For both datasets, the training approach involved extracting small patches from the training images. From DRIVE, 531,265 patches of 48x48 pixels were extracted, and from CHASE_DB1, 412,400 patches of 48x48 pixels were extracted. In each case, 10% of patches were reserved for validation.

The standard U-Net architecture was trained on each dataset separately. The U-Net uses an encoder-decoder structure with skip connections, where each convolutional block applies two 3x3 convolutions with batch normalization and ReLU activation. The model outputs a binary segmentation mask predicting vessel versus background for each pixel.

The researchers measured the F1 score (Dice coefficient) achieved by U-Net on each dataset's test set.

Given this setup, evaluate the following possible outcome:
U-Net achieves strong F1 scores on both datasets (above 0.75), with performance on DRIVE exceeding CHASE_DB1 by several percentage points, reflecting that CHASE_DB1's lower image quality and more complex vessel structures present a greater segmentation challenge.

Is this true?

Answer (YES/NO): NO